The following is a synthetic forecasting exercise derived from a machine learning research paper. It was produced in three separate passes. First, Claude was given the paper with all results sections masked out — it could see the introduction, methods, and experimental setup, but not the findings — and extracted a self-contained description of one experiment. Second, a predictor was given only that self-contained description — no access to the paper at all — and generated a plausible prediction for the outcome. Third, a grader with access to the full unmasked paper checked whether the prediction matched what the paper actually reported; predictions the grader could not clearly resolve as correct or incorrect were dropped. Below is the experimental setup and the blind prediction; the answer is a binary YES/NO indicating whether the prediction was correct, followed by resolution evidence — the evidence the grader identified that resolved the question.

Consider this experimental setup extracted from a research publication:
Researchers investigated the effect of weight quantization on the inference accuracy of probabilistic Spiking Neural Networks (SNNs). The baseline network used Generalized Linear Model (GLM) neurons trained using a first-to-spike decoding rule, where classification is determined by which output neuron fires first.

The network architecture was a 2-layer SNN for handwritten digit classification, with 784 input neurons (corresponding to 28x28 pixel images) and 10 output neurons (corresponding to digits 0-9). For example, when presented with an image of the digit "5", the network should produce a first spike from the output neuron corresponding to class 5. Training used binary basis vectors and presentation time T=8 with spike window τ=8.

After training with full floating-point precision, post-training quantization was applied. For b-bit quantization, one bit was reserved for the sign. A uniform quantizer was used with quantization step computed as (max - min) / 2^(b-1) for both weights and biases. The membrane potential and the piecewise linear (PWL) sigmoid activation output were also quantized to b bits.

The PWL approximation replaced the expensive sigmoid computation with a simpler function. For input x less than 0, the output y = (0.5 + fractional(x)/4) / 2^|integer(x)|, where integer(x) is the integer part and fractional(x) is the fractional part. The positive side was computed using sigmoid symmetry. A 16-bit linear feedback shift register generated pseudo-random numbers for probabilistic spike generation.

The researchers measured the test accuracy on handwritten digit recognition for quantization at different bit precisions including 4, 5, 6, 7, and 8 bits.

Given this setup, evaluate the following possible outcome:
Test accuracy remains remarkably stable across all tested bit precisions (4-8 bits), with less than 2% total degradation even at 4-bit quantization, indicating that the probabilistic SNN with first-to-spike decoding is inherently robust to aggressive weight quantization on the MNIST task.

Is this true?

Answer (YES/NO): NO